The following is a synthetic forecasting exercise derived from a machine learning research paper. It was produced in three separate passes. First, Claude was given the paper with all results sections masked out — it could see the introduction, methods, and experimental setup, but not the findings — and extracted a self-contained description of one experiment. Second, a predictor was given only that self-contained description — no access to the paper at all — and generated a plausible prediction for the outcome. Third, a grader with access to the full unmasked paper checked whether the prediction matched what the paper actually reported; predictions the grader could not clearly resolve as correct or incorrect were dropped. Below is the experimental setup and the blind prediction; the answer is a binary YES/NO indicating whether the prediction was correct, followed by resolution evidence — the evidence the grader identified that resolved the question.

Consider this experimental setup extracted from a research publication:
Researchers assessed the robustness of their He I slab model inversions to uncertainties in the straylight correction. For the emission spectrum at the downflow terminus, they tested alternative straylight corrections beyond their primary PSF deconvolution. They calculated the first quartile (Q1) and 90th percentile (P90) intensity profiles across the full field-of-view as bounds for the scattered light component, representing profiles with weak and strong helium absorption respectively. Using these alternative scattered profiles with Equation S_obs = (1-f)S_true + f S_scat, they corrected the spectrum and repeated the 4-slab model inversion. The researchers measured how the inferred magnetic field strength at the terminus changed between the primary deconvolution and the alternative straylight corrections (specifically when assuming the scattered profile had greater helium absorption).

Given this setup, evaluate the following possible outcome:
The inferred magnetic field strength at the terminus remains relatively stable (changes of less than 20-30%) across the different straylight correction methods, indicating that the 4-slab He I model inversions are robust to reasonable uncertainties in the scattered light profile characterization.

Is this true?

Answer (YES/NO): YES